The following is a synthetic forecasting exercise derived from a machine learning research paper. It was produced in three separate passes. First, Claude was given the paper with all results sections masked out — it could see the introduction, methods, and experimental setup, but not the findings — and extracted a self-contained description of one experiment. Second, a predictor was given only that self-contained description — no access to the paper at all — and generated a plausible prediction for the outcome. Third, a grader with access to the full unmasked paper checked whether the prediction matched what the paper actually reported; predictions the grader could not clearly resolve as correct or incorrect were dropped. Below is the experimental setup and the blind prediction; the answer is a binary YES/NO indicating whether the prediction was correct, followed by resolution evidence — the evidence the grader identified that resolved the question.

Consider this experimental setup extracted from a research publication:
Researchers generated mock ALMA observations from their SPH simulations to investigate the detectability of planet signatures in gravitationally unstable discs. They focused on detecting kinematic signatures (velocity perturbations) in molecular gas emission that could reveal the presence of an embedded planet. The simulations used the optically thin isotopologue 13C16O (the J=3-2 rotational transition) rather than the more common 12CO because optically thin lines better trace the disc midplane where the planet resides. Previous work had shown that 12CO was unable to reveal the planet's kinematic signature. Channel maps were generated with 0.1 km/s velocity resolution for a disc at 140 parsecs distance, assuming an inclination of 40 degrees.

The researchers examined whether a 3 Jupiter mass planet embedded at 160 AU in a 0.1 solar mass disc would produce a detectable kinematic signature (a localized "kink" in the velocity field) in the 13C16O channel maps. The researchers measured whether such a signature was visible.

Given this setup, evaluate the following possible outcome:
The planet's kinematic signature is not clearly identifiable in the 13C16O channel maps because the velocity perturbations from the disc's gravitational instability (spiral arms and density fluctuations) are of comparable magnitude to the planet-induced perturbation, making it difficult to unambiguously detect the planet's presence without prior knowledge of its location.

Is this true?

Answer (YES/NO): NO